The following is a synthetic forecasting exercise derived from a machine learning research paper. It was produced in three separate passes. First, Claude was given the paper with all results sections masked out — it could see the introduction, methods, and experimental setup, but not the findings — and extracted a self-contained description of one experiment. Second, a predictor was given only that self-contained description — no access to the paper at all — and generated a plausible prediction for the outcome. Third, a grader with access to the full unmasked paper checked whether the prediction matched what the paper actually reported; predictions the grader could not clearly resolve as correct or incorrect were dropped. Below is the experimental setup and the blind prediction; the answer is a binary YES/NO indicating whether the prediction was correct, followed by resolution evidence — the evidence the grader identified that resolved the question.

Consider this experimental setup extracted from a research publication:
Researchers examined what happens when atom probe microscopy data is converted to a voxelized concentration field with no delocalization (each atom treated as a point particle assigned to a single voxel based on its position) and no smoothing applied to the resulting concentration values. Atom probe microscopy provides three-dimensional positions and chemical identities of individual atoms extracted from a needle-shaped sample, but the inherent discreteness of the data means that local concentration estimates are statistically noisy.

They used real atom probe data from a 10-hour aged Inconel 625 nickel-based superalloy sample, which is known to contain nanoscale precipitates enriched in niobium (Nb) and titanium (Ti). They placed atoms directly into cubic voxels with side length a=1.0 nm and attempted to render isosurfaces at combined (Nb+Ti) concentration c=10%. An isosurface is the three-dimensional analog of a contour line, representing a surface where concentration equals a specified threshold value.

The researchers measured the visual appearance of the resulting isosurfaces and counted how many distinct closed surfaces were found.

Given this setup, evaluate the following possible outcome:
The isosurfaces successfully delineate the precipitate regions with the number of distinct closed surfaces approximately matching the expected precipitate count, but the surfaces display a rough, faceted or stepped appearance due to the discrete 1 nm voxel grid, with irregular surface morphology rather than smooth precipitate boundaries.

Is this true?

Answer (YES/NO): NO